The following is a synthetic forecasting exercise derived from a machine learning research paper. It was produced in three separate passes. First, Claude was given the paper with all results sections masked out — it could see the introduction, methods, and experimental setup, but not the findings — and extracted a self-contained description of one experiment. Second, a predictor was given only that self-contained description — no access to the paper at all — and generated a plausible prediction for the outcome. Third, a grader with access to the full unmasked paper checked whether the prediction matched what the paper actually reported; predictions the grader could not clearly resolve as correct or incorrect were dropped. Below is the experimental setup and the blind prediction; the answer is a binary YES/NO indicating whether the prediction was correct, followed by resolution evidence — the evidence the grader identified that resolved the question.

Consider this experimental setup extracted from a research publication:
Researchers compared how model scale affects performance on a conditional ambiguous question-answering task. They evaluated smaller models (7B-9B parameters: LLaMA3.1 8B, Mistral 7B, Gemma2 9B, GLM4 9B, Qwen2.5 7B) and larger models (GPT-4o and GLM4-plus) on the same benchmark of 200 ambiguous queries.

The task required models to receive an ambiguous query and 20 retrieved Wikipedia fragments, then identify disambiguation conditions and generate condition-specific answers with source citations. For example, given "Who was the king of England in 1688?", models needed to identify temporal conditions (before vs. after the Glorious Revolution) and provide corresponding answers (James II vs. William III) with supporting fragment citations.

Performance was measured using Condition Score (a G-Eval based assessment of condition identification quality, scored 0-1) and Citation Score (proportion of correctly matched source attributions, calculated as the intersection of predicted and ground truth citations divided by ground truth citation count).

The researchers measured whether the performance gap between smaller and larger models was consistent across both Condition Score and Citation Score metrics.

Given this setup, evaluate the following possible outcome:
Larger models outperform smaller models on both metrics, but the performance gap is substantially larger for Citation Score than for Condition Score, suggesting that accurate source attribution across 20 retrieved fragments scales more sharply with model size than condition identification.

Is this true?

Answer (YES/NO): NO